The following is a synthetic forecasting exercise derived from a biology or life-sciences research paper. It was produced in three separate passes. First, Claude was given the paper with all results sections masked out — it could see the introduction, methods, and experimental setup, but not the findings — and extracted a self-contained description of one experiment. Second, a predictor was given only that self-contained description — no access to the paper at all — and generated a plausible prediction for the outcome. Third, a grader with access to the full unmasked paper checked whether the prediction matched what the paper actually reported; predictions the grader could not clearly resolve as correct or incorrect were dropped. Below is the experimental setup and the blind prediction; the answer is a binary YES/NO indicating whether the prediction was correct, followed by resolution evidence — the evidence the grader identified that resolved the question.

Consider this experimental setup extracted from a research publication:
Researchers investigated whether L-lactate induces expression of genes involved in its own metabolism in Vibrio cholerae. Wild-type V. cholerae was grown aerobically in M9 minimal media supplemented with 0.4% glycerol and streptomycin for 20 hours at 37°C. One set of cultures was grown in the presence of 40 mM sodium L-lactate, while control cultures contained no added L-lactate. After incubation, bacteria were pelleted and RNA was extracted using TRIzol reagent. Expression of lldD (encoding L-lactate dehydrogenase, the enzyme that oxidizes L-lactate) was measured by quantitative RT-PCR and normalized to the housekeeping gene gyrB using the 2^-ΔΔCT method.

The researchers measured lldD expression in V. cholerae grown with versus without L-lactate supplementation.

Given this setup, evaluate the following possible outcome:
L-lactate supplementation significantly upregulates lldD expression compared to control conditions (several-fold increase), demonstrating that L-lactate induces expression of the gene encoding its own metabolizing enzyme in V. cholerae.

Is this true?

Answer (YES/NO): YES